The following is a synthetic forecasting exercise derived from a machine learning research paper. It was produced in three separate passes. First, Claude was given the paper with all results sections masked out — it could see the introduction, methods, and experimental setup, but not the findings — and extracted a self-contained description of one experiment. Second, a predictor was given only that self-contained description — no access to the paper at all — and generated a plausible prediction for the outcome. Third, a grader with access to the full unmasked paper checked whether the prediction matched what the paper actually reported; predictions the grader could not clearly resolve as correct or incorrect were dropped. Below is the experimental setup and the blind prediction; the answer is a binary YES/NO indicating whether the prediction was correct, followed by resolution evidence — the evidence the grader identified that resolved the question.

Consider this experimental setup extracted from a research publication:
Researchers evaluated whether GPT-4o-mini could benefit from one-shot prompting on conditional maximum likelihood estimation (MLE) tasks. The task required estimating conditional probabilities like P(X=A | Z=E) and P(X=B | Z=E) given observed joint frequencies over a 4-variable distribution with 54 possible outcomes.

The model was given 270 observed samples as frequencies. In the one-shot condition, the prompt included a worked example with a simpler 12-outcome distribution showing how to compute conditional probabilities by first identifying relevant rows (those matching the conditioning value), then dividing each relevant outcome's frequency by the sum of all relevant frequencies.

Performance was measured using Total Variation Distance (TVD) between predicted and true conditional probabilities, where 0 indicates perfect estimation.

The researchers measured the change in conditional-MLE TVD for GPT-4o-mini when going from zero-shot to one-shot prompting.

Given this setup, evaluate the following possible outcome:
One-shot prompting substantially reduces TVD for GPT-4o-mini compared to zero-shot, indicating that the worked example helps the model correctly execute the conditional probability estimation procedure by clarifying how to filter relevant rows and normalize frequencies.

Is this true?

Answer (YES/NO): YES